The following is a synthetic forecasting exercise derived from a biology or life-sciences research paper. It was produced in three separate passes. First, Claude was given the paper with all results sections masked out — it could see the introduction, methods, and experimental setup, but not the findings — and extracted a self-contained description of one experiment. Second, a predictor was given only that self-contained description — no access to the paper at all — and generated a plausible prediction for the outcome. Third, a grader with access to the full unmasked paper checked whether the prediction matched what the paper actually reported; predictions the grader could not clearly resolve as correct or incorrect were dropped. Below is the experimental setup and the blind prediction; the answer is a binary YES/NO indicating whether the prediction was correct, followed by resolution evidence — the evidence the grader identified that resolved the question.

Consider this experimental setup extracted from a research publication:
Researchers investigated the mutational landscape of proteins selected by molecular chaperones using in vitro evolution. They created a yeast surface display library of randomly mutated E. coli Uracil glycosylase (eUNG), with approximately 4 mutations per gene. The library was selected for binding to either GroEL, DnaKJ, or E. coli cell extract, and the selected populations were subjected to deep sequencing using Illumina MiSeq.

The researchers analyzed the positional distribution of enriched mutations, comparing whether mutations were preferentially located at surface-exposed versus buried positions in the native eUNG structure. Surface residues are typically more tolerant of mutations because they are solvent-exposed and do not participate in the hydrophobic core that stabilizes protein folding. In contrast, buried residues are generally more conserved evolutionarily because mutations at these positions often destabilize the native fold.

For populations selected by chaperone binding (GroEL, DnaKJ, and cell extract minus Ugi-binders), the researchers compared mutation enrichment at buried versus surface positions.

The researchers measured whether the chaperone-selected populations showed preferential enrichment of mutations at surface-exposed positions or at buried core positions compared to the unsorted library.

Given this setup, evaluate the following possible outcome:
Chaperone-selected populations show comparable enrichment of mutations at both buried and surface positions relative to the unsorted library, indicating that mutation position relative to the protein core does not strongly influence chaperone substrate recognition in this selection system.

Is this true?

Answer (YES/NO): NO